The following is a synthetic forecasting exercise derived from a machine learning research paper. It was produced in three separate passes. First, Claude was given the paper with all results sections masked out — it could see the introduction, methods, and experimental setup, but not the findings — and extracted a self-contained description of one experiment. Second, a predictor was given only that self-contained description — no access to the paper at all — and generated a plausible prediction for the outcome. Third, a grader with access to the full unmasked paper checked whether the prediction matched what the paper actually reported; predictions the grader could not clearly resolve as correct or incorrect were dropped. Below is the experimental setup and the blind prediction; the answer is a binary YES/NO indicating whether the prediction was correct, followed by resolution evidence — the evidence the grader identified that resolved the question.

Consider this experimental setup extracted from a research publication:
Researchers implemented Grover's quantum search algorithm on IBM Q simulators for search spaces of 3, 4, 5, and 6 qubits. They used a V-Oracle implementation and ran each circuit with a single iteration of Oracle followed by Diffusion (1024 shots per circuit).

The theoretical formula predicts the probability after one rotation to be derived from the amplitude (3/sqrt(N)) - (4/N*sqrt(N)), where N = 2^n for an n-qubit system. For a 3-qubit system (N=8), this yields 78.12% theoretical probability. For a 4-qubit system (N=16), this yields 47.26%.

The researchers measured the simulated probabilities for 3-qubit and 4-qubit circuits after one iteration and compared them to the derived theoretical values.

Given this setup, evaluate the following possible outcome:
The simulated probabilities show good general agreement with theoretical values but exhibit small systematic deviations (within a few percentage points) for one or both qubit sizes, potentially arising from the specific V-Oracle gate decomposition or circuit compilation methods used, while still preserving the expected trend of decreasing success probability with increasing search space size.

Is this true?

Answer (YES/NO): NO